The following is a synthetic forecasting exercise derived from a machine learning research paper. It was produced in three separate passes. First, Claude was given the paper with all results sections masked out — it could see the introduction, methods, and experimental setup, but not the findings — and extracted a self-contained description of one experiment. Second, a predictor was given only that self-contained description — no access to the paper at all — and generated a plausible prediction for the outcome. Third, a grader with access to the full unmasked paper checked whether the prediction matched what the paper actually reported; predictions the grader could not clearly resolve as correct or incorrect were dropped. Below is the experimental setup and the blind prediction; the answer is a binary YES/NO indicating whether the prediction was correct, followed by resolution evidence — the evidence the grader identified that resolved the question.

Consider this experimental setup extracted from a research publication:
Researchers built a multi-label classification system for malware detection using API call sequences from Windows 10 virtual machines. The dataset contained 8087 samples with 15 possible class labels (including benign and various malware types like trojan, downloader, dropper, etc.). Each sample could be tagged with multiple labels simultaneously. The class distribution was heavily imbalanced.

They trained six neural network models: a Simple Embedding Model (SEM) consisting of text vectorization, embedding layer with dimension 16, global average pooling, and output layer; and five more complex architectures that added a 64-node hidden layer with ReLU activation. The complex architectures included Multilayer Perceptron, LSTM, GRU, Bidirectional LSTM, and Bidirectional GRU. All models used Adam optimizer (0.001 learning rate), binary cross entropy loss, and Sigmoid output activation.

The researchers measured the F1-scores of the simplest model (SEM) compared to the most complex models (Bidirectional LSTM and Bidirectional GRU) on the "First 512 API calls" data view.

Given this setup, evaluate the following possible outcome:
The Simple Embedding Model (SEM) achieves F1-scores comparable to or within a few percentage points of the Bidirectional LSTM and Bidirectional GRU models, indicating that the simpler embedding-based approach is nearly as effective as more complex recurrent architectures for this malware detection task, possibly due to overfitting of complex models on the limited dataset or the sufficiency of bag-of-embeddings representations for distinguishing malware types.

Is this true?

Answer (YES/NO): NO